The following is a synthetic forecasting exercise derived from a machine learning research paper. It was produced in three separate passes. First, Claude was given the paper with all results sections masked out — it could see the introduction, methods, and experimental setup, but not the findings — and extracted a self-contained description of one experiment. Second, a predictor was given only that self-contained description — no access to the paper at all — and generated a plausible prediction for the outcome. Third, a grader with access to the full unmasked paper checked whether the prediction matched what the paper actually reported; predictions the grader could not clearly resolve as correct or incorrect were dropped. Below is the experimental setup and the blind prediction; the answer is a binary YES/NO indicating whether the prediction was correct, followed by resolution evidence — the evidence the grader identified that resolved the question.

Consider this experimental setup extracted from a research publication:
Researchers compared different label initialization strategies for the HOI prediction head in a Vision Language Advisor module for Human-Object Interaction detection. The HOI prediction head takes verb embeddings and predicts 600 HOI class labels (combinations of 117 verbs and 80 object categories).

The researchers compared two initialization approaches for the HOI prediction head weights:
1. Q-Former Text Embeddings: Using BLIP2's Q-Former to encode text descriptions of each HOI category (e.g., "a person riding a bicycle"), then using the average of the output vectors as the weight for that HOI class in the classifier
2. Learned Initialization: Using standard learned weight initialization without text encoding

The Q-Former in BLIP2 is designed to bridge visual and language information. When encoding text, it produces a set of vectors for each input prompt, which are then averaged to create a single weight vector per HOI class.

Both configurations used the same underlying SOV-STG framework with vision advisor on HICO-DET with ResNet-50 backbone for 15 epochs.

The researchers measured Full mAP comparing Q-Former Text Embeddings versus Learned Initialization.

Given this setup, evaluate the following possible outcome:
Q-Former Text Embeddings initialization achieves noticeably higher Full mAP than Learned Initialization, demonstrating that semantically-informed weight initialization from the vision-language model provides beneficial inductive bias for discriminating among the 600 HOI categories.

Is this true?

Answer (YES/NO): YES